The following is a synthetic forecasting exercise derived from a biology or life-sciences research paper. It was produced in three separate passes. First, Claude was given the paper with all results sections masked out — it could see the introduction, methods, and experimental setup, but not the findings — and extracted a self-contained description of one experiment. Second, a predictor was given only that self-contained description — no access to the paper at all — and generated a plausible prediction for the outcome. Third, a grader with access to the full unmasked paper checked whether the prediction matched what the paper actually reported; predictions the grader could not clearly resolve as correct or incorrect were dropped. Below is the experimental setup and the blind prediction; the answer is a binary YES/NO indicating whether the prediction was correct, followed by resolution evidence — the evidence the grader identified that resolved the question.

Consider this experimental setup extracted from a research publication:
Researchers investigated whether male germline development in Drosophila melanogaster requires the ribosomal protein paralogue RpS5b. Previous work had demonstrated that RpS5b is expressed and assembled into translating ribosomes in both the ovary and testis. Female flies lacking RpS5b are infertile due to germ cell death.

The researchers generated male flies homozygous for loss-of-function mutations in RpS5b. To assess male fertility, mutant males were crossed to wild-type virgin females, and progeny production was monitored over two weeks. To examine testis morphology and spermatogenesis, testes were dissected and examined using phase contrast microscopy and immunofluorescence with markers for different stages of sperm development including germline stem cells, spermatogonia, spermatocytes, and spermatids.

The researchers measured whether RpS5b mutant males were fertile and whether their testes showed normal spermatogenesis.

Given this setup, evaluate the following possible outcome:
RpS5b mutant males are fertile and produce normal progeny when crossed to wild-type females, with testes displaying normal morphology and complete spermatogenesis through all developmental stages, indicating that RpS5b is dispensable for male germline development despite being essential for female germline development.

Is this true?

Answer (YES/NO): YES